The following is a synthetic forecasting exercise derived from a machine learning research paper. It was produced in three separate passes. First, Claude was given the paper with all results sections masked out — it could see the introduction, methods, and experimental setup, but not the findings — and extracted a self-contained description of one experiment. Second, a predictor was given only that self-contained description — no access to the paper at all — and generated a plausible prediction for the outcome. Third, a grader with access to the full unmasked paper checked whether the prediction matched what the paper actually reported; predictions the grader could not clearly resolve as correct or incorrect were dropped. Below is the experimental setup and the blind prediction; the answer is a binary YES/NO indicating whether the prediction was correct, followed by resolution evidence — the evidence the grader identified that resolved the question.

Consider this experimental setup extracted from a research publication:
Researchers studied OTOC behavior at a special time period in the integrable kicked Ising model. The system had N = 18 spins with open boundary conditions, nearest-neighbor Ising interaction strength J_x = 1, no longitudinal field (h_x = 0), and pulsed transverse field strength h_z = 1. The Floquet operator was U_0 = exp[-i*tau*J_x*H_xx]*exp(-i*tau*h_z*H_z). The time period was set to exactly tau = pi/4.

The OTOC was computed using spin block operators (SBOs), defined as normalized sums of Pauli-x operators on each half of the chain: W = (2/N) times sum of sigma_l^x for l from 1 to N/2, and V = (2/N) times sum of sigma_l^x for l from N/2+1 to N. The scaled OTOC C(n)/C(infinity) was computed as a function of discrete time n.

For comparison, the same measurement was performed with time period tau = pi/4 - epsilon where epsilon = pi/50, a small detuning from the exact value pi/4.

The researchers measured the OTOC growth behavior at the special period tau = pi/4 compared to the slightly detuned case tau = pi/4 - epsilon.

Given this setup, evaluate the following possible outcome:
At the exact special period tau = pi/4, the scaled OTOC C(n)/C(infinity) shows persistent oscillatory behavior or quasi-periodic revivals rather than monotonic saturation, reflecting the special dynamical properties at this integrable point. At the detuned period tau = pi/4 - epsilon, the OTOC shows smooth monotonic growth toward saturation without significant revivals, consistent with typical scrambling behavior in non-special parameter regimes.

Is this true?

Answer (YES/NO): NO